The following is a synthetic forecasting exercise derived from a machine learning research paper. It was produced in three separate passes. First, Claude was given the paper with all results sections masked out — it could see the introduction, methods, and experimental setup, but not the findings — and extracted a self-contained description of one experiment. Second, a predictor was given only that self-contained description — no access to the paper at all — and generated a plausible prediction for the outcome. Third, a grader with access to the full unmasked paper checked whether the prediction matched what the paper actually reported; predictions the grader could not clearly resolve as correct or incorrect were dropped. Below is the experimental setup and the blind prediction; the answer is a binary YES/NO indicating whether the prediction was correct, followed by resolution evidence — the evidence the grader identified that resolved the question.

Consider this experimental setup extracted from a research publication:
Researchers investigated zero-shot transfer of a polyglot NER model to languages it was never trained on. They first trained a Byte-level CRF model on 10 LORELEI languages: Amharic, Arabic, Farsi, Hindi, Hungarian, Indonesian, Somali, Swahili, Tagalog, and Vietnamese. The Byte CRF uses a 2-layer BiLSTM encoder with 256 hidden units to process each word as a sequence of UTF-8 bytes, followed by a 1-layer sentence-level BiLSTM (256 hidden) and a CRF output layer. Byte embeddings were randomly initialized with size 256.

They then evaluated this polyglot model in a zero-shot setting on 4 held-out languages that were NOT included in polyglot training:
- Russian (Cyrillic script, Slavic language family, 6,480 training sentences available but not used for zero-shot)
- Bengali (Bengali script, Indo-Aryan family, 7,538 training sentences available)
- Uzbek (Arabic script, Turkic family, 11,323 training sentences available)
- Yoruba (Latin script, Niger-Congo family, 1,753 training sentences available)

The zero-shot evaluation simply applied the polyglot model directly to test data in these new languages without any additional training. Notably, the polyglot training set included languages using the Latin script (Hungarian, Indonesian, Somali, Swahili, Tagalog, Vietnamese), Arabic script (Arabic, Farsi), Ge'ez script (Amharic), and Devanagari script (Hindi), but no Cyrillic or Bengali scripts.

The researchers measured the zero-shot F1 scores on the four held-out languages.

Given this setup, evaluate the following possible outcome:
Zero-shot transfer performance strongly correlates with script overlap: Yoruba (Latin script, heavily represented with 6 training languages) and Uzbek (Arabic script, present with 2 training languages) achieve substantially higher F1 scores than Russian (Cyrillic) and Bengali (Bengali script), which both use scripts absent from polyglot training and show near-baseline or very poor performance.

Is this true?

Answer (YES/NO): YES